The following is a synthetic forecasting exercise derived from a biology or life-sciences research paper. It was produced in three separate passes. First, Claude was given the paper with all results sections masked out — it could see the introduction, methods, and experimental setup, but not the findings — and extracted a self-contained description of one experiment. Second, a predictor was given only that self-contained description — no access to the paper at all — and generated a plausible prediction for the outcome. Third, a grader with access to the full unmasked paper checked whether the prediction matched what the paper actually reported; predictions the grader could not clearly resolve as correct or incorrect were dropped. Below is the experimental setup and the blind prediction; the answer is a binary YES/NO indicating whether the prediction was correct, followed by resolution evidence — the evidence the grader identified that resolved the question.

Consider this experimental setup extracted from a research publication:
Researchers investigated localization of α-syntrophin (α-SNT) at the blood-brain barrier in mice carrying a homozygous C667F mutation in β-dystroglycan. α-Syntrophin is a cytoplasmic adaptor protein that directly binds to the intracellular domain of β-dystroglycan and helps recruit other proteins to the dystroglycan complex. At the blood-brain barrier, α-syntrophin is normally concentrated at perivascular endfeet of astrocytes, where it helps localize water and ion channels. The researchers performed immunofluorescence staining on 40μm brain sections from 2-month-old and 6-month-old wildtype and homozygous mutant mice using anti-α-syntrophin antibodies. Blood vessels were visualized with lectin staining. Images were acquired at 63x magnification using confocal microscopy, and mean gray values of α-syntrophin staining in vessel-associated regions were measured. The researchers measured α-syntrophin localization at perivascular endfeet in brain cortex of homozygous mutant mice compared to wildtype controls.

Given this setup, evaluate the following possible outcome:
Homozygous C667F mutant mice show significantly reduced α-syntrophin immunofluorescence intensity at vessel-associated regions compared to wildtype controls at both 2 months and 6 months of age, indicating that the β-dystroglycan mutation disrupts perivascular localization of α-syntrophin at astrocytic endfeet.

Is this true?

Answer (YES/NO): YES